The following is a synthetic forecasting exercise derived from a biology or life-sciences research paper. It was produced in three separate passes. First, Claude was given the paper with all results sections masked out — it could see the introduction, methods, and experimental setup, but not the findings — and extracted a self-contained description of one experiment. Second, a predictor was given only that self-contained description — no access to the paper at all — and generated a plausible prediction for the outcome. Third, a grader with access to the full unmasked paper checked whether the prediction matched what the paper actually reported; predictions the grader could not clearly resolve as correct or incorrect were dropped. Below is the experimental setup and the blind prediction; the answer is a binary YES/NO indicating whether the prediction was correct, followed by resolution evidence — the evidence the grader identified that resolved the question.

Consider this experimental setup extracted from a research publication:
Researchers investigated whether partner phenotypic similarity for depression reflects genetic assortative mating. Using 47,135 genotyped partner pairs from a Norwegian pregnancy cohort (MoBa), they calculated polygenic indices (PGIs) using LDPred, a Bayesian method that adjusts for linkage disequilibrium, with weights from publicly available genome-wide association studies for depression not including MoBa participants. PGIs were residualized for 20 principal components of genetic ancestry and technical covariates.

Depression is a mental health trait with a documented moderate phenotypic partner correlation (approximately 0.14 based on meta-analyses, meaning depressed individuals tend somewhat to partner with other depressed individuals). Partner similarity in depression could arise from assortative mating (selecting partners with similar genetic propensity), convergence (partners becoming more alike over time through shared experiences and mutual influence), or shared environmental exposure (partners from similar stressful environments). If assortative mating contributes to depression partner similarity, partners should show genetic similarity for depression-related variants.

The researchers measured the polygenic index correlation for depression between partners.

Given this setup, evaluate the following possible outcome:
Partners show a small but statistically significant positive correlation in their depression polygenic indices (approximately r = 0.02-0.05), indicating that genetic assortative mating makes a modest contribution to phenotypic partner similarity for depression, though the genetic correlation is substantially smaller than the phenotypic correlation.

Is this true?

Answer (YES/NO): NO